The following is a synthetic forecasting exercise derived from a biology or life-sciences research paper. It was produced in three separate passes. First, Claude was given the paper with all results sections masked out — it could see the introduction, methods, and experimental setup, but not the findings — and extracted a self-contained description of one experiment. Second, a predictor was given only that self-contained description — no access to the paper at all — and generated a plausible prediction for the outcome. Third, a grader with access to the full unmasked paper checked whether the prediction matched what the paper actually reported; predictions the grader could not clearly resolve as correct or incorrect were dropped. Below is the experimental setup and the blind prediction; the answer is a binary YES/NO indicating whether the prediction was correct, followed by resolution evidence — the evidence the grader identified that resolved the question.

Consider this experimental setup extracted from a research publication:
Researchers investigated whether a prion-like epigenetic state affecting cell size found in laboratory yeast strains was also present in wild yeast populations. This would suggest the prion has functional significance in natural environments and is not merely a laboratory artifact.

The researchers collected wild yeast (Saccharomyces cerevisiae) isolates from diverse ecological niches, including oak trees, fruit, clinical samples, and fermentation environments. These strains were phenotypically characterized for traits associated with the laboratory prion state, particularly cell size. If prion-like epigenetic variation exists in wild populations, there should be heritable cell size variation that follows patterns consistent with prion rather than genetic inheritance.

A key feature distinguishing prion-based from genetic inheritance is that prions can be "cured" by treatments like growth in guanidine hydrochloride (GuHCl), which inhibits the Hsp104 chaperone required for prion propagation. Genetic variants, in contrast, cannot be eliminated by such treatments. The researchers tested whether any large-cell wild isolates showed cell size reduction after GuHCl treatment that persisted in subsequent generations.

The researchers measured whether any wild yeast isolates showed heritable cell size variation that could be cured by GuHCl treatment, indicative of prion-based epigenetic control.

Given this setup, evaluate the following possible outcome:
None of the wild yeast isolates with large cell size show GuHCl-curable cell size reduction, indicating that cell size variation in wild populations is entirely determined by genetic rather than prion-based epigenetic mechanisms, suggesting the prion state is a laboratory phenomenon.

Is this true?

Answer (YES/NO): NO